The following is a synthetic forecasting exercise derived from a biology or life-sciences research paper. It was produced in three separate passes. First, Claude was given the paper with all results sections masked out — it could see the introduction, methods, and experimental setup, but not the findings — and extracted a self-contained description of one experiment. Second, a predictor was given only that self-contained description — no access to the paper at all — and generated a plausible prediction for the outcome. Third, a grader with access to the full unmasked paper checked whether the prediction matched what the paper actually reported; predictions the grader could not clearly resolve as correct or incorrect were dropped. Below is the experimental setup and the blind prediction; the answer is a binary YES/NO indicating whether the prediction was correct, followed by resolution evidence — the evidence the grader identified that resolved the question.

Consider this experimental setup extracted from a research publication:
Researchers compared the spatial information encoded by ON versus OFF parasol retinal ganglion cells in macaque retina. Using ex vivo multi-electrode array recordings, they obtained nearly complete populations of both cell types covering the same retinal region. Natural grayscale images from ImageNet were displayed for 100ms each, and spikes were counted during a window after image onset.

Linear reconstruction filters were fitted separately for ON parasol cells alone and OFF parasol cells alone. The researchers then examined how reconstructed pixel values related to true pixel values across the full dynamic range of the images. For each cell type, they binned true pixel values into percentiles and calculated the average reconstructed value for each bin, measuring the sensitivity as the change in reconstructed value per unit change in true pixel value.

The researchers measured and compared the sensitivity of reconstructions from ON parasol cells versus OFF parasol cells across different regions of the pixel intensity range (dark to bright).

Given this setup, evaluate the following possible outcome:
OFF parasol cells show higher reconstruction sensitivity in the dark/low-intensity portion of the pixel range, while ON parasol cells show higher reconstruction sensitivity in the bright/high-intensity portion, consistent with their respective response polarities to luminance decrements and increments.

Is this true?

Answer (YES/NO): YES